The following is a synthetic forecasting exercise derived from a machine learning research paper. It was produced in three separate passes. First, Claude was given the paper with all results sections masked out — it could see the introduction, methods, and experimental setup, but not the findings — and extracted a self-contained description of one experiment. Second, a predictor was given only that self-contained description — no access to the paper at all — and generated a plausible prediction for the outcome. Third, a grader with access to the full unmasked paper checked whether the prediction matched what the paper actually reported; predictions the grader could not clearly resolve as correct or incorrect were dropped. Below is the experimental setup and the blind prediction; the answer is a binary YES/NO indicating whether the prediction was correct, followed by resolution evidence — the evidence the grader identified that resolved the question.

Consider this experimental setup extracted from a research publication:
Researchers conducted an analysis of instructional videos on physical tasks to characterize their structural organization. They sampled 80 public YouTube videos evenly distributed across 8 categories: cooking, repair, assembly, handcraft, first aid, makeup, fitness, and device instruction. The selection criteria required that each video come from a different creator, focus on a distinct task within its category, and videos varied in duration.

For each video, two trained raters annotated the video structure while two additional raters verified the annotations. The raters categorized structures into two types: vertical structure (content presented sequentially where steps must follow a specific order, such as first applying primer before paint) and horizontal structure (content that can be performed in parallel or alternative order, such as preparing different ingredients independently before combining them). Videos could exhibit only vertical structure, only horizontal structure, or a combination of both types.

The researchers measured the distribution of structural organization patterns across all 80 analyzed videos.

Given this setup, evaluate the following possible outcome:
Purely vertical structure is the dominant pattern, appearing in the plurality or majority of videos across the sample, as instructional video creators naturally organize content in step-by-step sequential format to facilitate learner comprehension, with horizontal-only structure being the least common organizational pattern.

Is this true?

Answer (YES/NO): NO